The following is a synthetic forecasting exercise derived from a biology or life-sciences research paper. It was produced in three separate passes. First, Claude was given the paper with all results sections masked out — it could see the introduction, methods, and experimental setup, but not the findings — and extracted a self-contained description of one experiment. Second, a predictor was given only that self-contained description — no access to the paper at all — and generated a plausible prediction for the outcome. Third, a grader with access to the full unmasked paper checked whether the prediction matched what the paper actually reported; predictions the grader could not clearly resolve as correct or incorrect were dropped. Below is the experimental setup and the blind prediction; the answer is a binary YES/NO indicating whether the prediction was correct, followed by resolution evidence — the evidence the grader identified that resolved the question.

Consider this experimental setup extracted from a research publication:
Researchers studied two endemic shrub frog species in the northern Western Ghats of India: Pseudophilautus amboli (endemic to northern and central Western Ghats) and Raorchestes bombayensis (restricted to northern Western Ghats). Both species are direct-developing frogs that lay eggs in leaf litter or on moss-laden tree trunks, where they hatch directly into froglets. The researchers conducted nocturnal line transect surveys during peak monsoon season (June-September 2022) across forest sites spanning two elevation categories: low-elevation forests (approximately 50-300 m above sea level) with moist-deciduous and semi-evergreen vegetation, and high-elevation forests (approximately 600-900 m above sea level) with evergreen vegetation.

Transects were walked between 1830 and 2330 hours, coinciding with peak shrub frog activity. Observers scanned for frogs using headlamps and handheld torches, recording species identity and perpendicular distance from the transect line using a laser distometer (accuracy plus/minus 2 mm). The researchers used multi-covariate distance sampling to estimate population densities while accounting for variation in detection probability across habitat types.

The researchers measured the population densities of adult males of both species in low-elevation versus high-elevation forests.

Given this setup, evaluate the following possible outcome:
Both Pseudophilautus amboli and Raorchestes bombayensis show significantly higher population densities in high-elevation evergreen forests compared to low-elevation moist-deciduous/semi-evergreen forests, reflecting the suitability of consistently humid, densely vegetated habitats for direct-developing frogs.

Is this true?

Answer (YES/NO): NO